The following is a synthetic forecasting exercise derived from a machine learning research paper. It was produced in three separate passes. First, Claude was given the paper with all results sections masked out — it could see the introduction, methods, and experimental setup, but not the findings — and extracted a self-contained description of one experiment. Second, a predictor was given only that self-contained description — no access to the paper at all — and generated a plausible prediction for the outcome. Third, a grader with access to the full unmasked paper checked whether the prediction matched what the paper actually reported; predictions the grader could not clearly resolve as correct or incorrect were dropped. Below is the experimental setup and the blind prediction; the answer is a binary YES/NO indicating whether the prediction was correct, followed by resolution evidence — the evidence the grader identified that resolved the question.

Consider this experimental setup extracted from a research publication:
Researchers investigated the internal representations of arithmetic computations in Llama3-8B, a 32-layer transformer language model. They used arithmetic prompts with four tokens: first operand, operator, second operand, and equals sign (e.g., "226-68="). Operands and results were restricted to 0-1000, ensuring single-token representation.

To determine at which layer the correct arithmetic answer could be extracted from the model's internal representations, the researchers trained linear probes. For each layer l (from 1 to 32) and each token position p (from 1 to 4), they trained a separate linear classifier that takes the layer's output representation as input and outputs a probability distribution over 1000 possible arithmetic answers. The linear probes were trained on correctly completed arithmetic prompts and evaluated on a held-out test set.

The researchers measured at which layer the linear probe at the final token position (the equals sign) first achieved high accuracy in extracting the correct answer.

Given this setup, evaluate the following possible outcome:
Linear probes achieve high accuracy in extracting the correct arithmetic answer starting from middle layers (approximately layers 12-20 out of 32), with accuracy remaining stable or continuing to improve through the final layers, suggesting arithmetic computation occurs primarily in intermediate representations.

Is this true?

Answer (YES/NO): YES